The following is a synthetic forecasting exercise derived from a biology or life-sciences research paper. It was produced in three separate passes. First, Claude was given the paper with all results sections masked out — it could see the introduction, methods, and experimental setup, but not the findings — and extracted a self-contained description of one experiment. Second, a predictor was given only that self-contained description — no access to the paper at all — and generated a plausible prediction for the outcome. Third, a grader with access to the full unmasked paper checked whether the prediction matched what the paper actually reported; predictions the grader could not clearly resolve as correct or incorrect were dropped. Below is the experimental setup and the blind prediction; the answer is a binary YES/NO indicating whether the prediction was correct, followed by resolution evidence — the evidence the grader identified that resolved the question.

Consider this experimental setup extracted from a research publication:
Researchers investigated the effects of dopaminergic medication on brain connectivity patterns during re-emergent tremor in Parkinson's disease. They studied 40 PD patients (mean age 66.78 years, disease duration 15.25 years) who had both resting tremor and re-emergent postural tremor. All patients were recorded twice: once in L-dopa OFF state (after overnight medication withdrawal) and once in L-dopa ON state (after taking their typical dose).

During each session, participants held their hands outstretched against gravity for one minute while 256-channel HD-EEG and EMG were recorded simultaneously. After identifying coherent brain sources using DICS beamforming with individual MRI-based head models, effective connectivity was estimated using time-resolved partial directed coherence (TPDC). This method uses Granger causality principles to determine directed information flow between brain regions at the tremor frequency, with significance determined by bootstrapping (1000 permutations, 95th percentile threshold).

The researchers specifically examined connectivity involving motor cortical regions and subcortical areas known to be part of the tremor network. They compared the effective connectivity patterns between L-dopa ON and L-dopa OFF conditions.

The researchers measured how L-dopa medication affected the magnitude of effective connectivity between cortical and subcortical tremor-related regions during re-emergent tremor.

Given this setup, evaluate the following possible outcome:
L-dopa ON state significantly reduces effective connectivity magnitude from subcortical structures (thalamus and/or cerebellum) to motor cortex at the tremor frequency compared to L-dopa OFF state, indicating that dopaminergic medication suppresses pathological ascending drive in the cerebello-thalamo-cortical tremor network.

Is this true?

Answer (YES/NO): NO